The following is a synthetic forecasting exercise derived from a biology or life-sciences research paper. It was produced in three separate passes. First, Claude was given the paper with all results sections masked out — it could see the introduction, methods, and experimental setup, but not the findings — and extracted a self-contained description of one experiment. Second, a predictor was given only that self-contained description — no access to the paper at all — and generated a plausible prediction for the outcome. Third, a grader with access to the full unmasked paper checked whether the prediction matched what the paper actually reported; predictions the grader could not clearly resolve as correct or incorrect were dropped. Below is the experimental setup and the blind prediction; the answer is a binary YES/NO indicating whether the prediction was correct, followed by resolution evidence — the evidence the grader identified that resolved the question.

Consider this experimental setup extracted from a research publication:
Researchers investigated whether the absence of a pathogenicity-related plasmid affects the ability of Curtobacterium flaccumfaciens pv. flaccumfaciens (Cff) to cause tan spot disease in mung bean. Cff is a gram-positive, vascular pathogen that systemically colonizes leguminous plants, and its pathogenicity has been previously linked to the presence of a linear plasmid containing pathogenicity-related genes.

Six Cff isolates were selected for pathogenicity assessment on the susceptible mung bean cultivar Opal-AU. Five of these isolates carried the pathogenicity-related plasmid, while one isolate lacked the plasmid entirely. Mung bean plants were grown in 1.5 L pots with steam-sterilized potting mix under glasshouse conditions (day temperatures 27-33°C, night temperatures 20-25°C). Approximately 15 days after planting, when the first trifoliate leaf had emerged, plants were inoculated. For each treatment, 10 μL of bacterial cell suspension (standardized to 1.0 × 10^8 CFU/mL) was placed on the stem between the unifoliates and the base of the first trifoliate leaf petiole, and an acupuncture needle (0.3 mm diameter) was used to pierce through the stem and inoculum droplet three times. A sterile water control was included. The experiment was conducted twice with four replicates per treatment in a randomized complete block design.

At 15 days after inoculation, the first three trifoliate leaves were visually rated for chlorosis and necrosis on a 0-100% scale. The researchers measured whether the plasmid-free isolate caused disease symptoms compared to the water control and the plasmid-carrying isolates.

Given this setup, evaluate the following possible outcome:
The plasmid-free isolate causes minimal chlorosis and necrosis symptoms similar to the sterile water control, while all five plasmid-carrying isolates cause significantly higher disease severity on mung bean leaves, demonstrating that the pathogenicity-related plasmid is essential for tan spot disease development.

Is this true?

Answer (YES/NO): YES